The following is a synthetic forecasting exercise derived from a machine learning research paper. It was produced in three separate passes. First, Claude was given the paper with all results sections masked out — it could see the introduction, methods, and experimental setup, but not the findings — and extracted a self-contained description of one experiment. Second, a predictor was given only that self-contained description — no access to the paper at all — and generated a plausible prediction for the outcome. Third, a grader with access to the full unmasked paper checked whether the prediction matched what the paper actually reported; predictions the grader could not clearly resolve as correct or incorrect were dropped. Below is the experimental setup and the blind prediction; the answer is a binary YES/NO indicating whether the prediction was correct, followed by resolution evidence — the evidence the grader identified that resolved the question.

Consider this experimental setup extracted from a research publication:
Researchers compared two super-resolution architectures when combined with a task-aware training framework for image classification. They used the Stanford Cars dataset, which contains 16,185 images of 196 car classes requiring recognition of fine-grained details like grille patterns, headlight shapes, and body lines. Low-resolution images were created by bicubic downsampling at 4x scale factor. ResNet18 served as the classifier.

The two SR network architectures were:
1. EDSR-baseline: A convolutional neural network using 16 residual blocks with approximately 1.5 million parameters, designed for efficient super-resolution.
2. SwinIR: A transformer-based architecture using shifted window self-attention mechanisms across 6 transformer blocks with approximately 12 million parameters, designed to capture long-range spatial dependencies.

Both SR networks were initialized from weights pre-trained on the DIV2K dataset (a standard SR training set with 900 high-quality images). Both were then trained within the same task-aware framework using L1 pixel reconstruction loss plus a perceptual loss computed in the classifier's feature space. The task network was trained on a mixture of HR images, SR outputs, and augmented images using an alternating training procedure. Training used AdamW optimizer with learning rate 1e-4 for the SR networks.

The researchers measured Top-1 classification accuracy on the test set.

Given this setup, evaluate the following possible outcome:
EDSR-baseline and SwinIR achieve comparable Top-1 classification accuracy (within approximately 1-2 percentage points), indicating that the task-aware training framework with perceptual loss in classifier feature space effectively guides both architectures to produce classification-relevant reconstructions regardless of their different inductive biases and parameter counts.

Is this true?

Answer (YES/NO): YES